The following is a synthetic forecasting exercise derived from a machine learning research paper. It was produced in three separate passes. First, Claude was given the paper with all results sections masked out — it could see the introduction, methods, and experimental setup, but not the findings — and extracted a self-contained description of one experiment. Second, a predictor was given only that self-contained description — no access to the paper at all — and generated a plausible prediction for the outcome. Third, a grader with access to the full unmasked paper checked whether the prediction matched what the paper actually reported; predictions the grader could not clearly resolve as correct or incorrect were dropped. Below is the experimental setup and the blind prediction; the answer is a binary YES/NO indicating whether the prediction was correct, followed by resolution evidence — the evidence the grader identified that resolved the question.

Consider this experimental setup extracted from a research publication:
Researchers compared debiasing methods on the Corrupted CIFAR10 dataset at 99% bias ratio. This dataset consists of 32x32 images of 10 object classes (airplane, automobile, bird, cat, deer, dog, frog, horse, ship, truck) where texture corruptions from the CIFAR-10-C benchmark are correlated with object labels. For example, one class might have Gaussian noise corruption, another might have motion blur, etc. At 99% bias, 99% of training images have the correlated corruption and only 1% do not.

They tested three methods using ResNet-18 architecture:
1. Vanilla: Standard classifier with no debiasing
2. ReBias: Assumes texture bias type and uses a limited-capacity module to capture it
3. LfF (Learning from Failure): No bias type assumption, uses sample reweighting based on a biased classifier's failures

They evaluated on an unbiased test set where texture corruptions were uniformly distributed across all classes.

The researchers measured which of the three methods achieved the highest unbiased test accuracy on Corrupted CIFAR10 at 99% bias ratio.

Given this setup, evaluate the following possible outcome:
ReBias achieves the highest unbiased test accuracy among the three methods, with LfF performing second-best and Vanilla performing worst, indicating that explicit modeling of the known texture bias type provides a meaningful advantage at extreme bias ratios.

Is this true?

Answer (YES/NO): NO